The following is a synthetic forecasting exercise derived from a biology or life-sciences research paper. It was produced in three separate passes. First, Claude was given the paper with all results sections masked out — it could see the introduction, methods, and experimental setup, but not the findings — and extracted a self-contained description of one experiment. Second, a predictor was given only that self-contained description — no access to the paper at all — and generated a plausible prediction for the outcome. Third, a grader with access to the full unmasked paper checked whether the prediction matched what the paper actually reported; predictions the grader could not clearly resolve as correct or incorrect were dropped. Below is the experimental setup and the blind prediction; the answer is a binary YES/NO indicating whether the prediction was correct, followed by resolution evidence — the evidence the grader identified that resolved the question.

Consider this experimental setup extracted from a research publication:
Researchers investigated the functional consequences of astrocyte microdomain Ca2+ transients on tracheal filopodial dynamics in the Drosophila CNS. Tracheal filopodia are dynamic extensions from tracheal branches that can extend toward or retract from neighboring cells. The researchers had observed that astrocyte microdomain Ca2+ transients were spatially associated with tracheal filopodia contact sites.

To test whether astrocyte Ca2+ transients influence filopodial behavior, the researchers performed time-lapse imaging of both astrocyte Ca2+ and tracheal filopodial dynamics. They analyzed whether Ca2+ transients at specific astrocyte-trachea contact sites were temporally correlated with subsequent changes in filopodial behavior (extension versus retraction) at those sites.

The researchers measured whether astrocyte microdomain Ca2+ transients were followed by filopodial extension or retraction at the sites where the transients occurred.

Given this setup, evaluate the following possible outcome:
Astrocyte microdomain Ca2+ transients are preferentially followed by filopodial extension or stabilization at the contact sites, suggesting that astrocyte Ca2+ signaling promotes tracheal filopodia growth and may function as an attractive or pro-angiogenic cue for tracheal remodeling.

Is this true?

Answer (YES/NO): NO